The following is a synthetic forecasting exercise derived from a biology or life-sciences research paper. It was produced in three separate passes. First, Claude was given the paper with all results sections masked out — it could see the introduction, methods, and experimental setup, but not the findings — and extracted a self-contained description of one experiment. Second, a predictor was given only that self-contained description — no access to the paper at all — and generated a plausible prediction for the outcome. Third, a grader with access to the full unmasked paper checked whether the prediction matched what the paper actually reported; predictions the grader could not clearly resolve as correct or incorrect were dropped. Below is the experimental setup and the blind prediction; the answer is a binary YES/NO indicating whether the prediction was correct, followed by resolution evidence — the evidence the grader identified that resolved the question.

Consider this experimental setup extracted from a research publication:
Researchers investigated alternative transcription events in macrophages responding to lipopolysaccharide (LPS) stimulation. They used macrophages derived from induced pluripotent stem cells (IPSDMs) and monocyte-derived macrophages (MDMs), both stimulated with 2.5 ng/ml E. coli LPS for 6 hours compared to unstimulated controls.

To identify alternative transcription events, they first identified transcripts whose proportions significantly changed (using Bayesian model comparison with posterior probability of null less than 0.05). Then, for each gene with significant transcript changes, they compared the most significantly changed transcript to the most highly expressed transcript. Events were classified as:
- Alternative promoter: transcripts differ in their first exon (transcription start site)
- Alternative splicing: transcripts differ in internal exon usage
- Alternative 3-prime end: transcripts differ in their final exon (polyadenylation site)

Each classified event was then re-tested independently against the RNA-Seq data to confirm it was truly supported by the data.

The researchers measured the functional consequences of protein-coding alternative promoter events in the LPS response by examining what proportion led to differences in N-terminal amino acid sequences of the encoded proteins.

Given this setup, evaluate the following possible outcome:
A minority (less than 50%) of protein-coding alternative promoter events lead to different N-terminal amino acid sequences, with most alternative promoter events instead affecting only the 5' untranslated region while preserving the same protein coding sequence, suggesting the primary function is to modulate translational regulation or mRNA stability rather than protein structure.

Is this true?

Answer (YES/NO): YES